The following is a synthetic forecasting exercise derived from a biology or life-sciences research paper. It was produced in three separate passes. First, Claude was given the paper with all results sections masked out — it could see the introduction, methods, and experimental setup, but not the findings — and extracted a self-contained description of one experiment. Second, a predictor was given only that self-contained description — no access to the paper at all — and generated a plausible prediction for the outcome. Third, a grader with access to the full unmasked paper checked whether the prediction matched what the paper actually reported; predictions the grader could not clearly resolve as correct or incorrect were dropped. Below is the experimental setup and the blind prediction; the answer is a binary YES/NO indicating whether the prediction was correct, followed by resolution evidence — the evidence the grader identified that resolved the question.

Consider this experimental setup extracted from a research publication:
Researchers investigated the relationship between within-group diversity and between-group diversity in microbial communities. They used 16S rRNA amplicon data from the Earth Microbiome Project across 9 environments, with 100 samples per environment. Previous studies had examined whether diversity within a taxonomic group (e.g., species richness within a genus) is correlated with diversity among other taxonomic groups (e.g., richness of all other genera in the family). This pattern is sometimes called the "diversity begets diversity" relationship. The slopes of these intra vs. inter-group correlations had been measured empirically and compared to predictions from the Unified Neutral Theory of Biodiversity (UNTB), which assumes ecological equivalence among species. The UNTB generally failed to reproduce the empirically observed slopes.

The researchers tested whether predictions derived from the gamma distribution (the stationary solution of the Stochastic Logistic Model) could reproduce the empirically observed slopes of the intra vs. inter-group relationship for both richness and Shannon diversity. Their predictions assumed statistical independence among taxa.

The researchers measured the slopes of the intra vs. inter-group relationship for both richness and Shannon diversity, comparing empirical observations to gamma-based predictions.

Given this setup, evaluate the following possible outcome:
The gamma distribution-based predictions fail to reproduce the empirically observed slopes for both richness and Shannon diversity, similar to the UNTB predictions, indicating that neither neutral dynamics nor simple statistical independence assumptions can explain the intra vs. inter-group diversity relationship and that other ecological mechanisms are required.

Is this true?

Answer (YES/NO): NO